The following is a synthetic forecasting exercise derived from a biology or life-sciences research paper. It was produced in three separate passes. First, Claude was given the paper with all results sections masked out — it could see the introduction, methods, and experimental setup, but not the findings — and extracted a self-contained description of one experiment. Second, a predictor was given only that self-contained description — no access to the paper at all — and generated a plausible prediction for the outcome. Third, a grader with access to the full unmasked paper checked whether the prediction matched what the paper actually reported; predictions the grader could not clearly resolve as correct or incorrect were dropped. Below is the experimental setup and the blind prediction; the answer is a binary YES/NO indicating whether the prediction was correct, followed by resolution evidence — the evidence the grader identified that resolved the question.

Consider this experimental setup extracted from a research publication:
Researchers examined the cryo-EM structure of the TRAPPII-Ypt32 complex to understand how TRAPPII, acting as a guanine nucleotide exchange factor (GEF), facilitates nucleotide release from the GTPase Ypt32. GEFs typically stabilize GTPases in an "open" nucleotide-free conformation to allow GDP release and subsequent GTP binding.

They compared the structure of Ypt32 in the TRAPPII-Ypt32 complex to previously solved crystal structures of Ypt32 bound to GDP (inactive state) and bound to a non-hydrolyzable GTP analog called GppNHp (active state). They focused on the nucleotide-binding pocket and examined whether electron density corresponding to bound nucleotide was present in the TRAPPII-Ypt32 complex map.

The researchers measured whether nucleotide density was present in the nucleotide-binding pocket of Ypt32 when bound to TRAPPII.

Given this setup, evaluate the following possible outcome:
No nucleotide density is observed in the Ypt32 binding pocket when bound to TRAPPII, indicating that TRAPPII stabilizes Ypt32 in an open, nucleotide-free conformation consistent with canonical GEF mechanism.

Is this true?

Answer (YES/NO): YES